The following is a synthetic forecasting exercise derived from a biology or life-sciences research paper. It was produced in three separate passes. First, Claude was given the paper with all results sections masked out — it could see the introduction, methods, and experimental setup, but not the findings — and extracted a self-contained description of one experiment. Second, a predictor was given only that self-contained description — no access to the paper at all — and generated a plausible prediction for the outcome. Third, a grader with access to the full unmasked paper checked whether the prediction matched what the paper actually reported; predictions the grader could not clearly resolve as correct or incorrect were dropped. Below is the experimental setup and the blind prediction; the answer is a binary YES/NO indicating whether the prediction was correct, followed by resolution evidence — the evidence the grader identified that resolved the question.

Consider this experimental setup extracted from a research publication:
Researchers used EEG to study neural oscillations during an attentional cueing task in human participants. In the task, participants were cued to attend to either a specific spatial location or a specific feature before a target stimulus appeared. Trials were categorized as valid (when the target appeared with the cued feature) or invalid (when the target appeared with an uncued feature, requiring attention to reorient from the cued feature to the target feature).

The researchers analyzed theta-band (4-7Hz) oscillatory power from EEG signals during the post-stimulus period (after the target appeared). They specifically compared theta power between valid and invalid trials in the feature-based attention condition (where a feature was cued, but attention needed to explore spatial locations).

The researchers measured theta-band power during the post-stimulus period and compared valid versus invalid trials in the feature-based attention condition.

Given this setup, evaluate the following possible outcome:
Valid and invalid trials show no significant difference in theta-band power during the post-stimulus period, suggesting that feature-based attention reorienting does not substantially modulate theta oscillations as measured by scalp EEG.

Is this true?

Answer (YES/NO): NO